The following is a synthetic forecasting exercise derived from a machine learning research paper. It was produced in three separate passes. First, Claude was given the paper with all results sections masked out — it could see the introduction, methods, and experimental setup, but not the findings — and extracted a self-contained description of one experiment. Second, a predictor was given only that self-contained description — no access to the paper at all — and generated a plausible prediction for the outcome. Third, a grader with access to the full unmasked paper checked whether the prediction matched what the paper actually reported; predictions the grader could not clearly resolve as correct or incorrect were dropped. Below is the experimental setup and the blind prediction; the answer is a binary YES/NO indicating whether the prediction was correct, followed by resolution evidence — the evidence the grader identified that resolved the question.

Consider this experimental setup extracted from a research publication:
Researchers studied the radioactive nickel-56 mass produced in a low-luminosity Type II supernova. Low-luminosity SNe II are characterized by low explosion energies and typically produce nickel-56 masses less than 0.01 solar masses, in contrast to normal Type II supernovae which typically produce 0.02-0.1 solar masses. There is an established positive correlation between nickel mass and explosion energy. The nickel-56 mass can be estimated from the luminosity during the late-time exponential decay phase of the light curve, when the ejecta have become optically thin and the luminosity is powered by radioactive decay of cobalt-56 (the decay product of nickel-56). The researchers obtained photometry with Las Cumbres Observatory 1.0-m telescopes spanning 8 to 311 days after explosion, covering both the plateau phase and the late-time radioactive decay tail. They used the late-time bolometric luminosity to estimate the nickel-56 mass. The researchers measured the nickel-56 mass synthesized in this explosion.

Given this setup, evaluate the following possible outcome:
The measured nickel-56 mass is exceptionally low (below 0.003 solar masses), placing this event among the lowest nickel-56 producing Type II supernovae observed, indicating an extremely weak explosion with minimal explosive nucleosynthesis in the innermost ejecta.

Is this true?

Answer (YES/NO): NO